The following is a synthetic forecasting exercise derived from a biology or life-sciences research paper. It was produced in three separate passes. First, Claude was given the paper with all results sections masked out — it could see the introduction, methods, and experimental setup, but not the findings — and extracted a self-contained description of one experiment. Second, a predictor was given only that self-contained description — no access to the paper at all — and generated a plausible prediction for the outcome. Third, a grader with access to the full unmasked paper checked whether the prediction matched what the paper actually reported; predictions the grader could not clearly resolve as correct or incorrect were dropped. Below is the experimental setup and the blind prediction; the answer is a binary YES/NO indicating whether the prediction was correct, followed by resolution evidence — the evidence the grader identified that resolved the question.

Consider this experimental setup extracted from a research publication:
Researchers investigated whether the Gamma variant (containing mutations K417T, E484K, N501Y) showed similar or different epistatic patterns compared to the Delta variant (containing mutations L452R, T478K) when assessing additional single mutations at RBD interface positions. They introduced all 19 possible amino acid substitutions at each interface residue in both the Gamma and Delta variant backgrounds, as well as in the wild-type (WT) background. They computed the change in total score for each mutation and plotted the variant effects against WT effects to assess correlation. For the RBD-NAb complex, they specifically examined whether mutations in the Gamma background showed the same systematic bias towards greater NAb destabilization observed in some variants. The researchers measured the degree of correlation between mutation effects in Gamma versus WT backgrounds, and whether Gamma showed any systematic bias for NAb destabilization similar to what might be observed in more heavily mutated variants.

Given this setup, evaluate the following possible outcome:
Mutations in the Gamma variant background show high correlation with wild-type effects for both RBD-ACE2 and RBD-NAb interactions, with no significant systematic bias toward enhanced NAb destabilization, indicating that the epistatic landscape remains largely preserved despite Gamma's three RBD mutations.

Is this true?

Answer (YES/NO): NO